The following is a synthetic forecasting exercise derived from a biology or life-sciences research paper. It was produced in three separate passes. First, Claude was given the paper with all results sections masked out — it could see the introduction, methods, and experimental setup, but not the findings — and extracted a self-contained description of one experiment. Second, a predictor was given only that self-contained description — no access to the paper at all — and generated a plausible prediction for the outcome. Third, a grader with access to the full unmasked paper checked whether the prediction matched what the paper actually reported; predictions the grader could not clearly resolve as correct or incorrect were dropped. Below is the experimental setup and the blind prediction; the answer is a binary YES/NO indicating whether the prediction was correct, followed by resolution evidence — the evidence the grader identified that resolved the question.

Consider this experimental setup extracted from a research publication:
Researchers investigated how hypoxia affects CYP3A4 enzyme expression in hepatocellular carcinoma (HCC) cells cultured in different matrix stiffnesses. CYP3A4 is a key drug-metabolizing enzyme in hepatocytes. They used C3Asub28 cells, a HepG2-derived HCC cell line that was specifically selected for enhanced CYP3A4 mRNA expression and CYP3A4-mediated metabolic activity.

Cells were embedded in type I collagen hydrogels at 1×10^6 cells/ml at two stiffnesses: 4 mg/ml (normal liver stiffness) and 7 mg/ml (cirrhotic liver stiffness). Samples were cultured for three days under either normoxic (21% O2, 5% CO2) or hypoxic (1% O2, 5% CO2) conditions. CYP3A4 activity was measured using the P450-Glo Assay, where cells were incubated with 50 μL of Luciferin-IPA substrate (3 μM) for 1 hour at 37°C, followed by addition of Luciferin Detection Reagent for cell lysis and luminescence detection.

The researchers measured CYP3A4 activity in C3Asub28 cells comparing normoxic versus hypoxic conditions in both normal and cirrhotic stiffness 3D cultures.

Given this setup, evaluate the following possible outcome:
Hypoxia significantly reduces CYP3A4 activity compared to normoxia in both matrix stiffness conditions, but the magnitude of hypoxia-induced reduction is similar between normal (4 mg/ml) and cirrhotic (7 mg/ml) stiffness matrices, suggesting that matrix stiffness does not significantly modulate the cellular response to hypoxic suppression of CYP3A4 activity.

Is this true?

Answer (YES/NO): NO